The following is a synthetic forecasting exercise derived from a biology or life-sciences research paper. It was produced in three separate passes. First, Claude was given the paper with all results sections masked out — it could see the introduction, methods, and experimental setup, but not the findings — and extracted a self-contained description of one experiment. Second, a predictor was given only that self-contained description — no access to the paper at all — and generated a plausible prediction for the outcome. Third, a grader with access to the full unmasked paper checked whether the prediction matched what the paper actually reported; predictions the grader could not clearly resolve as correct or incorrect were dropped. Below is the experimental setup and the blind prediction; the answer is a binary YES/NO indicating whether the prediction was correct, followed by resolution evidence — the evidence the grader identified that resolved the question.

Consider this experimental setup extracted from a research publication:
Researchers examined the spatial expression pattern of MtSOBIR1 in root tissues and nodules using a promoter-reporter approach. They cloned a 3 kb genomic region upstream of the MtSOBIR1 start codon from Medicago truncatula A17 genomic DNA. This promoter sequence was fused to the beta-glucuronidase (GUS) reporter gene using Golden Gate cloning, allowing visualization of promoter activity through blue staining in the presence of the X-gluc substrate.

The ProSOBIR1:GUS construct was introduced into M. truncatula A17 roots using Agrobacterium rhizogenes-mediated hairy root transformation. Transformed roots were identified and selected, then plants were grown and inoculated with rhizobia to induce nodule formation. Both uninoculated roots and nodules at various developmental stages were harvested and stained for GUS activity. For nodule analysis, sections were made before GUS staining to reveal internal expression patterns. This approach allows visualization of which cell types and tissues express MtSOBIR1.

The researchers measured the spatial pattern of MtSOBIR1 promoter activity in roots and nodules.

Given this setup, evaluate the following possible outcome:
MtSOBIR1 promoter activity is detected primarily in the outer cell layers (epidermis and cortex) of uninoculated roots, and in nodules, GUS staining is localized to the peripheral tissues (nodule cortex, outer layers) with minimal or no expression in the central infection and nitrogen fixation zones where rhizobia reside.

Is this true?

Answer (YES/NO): NO